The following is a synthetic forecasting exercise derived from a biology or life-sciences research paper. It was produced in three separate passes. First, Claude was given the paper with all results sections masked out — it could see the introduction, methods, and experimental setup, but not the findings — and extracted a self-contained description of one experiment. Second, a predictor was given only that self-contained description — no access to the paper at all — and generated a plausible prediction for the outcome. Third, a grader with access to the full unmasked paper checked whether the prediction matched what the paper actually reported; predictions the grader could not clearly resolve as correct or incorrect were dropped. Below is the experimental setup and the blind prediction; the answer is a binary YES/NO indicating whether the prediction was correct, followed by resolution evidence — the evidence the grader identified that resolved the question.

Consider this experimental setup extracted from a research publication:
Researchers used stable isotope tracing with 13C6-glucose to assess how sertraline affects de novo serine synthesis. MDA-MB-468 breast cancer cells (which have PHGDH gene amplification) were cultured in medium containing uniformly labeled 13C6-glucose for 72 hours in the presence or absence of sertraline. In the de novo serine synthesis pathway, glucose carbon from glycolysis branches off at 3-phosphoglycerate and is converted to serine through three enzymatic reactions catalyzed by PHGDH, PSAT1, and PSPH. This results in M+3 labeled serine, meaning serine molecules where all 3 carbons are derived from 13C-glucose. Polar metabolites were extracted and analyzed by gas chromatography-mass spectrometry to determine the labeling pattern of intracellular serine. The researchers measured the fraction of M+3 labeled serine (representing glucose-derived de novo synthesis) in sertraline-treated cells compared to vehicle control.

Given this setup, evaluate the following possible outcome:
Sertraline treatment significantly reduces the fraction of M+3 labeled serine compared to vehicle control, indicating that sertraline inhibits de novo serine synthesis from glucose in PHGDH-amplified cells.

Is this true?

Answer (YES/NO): NO